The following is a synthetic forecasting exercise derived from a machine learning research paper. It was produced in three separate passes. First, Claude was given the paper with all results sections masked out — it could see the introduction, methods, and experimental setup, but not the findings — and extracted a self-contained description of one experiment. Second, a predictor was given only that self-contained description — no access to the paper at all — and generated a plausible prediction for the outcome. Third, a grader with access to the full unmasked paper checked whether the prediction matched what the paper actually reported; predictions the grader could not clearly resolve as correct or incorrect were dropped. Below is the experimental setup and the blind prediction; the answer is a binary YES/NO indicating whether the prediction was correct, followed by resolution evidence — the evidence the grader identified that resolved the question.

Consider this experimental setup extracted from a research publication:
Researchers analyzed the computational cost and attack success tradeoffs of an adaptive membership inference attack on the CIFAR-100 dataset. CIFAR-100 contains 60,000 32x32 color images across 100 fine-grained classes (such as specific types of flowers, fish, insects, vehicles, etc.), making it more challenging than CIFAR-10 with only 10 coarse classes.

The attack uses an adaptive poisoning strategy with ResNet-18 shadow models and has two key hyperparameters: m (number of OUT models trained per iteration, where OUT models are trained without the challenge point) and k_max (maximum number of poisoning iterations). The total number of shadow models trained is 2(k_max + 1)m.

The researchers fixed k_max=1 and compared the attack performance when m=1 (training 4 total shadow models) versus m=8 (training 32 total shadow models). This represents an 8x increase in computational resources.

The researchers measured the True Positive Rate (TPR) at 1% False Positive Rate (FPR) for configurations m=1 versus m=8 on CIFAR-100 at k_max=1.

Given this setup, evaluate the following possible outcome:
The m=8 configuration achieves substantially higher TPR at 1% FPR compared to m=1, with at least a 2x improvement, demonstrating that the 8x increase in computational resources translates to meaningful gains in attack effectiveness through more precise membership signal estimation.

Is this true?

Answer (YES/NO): NO